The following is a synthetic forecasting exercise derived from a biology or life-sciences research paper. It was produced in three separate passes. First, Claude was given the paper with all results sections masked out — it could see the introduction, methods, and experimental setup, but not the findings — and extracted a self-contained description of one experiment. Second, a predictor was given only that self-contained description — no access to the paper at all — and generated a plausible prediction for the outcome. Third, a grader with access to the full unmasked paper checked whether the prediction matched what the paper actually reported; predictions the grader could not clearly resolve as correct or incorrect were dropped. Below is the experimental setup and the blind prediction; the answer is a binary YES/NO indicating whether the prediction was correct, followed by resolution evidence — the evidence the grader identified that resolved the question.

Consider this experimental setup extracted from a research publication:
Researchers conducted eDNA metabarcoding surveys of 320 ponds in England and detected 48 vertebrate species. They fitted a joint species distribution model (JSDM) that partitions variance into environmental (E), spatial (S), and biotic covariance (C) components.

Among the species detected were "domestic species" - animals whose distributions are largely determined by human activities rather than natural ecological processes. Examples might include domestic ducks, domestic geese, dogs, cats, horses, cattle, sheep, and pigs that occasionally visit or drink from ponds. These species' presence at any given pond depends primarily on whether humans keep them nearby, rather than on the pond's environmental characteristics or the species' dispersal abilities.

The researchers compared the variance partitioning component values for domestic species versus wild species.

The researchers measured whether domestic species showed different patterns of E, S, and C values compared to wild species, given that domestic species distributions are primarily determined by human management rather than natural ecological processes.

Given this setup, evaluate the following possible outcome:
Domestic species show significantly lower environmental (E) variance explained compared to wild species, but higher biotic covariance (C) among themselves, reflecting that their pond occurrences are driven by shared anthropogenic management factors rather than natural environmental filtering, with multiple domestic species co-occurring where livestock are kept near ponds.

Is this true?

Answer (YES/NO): NO